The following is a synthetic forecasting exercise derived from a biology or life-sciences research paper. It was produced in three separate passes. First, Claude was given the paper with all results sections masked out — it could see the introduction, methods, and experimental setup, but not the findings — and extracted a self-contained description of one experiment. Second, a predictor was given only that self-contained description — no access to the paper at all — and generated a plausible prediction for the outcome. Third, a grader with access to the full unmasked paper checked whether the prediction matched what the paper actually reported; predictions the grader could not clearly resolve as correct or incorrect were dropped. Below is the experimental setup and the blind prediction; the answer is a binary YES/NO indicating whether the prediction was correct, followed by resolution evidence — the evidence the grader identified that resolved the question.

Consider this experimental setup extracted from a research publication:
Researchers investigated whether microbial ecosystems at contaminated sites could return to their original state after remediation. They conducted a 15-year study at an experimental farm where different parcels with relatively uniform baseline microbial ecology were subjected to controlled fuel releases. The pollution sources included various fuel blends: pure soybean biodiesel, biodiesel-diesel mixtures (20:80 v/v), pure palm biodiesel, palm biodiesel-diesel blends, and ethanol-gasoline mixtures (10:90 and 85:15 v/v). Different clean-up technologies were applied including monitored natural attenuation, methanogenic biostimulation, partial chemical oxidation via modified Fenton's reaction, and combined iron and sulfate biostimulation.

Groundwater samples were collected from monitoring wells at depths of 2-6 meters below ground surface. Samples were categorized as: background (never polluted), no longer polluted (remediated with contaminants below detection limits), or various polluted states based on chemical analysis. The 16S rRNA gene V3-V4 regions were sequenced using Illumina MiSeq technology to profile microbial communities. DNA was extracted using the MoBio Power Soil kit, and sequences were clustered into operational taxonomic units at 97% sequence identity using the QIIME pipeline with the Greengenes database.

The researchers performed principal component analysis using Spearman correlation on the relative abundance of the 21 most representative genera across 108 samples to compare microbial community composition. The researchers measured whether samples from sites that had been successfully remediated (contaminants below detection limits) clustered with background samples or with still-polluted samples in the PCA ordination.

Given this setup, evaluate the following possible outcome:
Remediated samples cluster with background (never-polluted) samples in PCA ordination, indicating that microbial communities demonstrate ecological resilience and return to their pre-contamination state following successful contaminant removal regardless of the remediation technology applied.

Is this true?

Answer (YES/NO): NO